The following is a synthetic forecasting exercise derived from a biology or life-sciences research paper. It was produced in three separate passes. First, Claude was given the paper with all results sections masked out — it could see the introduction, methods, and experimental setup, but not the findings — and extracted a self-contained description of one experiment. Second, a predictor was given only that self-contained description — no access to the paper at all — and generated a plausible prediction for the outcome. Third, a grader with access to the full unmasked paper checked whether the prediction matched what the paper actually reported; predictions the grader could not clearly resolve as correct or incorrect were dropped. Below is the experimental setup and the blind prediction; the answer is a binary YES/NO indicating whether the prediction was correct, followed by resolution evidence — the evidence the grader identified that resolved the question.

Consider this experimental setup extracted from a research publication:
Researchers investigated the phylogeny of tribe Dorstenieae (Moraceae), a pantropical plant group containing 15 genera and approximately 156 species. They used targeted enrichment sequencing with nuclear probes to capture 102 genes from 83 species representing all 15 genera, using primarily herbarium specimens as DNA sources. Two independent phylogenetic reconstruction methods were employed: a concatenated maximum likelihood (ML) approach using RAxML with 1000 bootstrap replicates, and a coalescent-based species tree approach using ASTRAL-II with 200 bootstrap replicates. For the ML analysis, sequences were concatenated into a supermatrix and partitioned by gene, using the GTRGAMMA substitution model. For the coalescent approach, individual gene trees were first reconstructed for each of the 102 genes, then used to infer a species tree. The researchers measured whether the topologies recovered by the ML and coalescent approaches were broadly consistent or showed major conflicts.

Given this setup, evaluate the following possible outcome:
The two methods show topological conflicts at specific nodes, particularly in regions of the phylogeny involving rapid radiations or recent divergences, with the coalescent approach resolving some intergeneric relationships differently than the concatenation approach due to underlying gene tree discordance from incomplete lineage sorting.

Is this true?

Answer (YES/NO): NO